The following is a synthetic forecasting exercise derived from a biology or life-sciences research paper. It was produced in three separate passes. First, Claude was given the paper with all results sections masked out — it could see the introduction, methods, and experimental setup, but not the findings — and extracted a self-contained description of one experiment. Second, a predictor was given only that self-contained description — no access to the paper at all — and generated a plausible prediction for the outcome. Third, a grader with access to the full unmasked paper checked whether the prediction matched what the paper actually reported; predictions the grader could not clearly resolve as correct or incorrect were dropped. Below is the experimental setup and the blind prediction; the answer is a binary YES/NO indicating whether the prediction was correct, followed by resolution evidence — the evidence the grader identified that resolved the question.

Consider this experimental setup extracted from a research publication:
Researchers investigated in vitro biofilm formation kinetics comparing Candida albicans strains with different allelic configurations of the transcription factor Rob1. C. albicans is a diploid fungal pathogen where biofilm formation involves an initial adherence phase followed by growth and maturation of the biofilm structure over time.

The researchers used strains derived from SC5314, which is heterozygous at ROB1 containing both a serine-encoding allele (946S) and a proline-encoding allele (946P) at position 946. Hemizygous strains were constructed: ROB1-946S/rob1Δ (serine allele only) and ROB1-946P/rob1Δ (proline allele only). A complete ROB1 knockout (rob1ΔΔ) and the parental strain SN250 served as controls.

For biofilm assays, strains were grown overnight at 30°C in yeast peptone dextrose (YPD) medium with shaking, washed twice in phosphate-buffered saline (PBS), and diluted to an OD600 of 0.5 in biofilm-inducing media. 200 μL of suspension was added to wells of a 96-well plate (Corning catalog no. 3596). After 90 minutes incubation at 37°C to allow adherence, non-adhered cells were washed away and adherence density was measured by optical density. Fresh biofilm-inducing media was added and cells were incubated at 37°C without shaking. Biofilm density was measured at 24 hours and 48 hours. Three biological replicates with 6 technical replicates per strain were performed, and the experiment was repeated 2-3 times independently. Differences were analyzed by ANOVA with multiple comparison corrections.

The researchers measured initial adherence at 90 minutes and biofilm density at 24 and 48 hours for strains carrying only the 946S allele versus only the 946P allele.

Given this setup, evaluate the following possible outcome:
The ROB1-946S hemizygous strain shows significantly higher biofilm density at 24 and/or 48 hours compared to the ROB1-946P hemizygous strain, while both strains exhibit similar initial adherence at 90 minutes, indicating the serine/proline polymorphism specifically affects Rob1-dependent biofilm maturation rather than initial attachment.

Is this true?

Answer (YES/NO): NO